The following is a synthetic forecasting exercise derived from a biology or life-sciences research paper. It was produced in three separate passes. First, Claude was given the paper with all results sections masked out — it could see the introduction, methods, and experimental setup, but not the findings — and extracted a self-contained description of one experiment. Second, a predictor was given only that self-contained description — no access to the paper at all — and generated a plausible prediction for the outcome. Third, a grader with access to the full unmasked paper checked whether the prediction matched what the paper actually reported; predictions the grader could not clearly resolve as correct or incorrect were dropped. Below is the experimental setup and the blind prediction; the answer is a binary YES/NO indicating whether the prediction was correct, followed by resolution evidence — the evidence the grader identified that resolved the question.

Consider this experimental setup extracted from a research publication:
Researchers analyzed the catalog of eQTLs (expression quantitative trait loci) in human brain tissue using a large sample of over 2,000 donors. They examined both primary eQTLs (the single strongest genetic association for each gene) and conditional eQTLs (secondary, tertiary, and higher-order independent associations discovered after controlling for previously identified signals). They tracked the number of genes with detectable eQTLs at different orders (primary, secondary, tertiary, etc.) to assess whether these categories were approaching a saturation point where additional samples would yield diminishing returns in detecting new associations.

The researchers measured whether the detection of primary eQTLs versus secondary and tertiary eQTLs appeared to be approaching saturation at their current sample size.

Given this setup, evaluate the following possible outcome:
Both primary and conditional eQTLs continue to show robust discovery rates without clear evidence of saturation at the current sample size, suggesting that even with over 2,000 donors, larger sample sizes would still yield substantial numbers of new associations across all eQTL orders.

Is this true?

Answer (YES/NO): NO